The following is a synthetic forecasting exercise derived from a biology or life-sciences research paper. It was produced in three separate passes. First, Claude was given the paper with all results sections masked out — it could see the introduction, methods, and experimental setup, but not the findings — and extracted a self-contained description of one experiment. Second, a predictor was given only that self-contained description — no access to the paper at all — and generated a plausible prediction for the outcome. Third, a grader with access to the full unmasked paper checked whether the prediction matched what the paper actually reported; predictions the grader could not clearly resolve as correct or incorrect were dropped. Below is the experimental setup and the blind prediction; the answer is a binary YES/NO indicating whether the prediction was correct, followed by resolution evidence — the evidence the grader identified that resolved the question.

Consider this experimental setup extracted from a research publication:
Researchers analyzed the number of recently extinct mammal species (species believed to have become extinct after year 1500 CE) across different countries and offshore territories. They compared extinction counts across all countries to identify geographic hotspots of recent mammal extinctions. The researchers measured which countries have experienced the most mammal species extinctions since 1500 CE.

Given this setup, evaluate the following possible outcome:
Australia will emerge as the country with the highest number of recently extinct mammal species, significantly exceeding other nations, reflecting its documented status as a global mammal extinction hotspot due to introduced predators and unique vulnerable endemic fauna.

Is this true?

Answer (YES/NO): YES